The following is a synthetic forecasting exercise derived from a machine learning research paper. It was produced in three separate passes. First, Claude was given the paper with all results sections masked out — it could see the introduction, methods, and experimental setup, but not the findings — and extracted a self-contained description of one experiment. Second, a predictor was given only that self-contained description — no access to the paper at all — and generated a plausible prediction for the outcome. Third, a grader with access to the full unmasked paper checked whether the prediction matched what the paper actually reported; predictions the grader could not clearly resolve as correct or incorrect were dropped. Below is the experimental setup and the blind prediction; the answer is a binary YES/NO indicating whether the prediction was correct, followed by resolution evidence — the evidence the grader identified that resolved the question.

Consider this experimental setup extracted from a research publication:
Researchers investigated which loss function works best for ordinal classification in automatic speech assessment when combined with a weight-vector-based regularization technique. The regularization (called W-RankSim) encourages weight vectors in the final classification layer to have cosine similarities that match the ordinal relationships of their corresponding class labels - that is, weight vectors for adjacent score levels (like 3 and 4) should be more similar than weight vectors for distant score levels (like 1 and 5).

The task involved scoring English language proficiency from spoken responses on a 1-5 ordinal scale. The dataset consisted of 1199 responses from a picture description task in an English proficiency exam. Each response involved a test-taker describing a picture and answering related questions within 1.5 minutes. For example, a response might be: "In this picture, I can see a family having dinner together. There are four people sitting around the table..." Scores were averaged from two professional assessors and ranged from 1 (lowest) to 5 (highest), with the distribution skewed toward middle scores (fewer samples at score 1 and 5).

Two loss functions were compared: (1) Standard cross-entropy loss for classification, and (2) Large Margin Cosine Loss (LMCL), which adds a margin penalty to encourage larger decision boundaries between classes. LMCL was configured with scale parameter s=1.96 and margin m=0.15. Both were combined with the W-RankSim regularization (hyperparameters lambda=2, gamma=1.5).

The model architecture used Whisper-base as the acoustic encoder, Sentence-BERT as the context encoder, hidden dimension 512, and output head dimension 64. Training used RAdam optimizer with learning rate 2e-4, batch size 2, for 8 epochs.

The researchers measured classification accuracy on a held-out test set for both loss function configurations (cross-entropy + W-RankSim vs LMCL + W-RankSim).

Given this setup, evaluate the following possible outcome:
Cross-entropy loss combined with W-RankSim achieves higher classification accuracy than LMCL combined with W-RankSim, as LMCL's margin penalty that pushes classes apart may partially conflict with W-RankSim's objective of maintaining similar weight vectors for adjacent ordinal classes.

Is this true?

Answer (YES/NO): NO